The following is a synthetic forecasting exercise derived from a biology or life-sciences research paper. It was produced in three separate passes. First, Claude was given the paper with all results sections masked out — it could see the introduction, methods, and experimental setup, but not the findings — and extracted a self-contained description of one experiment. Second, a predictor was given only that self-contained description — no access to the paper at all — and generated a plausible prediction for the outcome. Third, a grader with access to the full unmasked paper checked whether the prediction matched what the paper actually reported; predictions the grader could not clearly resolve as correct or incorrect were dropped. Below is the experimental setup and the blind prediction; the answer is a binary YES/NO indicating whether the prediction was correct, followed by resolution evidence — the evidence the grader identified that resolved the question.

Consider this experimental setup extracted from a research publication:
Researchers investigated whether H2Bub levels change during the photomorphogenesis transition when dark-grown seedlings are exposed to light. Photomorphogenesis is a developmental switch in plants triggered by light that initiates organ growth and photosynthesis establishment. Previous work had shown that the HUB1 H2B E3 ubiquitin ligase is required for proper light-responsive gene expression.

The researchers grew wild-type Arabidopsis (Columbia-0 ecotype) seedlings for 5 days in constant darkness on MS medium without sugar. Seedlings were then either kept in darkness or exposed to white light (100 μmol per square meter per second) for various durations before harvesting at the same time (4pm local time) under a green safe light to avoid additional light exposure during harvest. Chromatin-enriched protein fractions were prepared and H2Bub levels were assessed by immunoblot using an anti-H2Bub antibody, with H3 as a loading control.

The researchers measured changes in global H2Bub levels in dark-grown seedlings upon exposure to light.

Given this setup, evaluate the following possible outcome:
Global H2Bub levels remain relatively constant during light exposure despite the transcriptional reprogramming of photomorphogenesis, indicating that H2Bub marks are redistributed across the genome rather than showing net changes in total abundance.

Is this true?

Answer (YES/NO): NO